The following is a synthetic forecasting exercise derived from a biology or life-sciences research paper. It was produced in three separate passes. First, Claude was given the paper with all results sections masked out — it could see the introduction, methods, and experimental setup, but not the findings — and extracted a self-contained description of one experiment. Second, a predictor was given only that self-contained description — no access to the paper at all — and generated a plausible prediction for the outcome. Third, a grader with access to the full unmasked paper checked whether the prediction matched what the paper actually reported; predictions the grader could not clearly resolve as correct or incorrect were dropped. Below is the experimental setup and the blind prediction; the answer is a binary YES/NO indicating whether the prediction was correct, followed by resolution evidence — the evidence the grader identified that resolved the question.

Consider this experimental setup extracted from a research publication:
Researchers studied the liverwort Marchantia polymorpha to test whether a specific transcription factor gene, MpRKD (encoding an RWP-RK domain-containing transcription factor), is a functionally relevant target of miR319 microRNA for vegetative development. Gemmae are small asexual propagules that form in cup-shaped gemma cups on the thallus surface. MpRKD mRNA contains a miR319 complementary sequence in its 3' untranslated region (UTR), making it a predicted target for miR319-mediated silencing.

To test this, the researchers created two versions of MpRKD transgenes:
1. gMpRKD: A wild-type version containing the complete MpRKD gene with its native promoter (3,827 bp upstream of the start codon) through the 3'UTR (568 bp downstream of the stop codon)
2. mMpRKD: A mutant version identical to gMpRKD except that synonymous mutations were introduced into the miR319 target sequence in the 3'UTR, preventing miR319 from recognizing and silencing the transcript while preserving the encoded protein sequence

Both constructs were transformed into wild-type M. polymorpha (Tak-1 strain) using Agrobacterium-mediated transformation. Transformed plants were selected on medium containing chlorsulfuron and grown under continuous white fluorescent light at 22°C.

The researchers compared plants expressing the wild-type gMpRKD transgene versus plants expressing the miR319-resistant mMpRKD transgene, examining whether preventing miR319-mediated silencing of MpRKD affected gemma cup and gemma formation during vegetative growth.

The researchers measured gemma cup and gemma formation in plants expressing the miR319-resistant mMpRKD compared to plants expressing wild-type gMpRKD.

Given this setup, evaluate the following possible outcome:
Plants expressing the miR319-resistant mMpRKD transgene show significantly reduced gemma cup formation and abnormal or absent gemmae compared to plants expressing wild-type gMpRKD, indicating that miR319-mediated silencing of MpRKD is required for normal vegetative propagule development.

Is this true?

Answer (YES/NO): YES